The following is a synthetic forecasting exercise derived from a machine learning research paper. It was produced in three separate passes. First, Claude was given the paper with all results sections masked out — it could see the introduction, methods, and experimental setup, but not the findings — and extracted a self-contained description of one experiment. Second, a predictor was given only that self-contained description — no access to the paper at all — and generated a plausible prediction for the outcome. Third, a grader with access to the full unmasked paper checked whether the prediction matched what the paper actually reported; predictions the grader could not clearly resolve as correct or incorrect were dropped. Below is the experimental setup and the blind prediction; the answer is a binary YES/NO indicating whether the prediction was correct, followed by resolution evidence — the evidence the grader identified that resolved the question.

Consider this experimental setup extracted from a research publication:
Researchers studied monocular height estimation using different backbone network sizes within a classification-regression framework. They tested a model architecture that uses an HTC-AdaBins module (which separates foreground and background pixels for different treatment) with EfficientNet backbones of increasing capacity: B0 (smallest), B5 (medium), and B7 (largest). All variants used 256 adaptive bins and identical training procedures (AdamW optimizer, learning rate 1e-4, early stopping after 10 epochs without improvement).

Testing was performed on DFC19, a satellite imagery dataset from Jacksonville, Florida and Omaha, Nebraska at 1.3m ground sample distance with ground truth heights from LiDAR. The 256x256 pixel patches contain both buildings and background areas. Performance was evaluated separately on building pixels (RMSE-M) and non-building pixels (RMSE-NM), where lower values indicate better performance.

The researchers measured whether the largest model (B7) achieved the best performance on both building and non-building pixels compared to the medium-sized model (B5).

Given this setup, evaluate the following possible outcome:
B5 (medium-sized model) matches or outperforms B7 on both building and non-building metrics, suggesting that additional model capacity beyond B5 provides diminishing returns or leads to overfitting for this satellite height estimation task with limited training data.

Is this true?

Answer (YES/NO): NO